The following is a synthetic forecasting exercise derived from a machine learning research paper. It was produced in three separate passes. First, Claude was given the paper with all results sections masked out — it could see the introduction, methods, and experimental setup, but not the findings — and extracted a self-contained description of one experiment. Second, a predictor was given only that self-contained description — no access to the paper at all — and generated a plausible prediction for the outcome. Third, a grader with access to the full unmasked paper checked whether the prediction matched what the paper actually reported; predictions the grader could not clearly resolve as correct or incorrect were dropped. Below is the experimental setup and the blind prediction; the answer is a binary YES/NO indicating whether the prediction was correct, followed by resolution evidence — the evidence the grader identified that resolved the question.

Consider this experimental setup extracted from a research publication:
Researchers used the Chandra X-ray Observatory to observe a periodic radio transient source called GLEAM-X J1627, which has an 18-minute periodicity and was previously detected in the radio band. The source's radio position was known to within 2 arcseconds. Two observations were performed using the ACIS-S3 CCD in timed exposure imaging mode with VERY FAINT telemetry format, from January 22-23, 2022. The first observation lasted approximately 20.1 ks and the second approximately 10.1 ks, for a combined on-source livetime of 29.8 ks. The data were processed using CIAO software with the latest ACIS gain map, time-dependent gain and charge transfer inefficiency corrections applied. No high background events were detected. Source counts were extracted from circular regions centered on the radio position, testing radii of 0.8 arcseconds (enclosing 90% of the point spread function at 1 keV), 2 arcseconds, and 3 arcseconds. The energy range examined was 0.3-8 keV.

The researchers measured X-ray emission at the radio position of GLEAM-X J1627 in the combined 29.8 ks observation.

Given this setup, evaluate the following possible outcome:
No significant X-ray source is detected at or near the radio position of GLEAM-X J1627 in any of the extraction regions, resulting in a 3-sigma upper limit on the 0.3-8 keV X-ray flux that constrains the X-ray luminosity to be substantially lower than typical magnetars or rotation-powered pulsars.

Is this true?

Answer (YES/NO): YES